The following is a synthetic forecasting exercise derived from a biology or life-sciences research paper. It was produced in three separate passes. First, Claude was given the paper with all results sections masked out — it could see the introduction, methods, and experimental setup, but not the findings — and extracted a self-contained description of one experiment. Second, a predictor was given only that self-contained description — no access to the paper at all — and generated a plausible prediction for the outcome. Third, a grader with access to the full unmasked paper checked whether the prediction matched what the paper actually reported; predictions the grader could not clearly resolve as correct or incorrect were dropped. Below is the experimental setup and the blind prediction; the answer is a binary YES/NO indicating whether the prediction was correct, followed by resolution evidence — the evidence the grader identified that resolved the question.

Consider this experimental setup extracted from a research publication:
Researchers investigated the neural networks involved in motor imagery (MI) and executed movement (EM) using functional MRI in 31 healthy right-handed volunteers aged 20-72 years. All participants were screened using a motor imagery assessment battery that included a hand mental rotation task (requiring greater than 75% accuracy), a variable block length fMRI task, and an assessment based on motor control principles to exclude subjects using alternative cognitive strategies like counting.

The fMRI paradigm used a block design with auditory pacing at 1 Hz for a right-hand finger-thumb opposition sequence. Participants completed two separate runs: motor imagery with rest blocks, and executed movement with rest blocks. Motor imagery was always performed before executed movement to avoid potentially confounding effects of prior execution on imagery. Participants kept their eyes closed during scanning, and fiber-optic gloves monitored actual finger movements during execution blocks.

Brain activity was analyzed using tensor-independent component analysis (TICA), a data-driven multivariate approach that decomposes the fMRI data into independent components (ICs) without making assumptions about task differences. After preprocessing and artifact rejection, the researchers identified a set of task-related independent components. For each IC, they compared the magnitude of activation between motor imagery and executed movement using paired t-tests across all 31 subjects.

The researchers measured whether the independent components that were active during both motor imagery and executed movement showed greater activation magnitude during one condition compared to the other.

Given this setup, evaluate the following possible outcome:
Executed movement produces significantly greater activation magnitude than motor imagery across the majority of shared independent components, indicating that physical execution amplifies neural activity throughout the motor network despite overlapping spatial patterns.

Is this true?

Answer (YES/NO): YES